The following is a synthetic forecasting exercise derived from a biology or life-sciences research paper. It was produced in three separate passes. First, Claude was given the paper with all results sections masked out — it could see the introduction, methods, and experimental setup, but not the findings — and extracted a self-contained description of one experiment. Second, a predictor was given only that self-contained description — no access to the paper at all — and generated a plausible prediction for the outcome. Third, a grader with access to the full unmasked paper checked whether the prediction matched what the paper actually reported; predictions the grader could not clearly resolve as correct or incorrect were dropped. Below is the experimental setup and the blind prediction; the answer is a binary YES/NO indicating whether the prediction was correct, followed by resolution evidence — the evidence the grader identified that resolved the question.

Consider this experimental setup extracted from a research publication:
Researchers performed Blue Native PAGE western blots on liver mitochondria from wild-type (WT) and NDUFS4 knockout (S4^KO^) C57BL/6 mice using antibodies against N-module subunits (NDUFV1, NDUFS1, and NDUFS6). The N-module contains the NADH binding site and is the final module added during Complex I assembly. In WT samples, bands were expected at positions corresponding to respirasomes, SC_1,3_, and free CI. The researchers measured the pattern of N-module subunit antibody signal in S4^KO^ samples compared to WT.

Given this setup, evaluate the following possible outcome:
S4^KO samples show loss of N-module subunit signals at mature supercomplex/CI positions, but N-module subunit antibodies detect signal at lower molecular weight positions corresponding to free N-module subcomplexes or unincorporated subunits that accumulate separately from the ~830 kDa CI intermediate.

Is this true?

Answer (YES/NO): YES